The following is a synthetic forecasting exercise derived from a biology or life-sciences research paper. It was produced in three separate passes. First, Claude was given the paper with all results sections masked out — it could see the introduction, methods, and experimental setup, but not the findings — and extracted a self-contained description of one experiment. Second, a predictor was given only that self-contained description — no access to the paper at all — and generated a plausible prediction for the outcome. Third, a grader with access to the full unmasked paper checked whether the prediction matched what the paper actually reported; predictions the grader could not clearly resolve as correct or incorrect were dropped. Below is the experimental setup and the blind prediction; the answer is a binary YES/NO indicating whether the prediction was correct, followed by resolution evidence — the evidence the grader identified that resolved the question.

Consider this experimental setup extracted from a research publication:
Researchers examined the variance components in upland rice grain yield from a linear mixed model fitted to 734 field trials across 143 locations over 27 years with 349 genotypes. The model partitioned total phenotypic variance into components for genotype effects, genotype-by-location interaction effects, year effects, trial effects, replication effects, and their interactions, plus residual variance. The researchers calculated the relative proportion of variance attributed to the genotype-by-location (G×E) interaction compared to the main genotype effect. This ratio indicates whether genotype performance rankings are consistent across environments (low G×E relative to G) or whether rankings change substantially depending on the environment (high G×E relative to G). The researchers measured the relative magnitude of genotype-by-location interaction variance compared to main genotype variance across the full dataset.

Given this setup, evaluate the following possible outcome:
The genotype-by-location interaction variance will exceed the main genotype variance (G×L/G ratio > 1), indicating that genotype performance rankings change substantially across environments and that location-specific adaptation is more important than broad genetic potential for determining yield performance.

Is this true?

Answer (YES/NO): YES